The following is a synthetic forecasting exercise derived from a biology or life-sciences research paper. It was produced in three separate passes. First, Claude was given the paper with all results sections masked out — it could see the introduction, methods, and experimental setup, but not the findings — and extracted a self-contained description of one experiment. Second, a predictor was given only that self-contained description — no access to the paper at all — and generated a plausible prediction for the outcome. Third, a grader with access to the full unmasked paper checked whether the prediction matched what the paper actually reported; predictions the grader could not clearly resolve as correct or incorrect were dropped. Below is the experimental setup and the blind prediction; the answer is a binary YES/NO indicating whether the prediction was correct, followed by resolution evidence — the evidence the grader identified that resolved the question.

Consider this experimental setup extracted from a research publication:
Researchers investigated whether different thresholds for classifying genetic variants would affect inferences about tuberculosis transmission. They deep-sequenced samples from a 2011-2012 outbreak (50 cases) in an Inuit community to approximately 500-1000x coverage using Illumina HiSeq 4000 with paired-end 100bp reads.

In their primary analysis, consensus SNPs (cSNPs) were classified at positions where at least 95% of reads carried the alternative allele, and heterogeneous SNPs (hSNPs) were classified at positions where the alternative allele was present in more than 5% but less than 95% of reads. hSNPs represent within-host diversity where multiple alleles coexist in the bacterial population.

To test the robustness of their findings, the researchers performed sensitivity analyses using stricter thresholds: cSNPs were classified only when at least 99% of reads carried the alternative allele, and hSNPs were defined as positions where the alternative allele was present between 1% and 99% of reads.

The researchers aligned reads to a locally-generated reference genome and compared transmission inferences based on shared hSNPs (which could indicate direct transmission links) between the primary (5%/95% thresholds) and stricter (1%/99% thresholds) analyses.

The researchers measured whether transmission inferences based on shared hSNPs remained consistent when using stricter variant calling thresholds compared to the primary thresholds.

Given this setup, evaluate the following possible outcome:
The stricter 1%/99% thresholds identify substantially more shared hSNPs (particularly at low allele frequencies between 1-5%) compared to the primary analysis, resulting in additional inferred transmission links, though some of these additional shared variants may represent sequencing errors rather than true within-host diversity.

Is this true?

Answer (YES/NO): NO